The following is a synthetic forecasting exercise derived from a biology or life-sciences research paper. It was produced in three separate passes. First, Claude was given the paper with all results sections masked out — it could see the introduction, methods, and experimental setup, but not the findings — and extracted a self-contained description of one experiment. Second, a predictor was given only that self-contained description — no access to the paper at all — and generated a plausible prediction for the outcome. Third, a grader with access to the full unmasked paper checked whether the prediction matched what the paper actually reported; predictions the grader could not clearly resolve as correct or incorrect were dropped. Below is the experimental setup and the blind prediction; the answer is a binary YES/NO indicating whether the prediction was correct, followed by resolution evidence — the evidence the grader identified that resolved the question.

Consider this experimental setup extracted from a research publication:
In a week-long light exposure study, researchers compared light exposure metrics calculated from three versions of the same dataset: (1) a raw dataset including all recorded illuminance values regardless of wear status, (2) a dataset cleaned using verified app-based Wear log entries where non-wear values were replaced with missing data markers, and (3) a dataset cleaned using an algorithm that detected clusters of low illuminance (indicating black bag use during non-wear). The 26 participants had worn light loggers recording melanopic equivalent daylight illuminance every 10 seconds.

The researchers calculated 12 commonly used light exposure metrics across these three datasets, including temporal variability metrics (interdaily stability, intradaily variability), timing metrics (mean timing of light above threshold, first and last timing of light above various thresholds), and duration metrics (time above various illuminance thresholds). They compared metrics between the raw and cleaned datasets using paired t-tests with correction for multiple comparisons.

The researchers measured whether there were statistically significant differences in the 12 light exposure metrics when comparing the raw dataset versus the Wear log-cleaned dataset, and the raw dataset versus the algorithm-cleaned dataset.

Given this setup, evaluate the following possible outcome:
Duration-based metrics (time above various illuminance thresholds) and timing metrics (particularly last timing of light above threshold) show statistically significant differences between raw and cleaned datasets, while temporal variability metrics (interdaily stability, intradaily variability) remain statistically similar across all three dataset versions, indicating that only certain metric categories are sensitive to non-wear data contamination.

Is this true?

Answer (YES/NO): NO